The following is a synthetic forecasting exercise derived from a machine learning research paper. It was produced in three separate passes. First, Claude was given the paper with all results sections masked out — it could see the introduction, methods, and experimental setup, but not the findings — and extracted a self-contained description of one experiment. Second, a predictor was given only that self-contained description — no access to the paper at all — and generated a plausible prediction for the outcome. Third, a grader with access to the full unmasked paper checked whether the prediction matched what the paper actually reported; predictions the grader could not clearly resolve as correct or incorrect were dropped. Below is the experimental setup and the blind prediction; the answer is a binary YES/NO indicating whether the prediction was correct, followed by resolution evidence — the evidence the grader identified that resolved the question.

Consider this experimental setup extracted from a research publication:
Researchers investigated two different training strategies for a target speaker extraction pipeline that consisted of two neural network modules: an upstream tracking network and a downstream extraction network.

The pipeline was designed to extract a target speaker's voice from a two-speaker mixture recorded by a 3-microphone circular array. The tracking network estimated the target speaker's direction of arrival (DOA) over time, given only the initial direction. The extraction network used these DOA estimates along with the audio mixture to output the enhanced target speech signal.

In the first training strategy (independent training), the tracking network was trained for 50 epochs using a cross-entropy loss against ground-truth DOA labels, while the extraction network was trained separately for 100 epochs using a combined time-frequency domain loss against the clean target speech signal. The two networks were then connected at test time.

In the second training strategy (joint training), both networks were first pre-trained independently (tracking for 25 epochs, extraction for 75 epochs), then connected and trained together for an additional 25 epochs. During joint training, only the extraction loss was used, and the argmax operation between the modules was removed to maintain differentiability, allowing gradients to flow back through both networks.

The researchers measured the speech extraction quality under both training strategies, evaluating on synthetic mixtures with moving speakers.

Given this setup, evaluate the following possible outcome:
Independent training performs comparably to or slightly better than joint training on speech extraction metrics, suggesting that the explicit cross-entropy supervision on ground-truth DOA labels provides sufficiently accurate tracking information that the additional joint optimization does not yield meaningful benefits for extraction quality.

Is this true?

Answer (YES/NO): NO